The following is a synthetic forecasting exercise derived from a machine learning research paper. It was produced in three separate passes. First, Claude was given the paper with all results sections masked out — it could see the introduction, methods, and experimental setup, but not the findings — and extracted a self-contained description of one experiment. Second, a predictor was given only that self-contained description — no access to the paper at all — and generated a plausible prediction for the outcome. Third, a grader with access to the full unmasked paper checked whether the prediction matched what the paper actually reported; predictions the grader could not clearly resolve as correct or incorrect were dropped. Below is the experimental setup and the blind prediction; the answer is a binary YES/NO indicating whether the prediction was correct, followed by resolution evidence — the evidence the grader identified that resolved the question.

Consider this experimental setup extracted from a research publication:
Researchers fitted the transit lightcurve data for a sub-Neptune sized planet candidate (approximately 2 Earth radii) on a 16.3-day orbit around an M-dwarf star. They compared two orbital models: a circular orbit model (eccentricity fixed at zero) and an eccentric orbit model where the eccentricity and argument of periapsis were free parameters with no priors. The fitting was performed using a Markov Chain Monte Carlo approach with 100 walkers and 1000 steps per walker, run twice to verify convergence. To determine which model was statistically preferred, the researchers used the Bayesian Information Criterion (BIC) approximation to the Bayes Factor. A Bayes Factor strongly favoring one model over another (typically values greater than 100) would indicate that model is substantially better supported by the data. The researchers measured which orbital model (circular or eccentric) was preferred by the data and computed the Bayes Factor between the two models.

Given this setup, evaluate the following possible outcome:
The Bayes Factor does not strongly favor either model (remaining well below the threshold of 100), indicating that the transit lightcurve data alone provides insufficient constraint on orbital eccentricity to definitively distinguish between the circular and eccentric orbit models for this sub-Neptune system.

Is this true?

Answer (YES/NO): NO